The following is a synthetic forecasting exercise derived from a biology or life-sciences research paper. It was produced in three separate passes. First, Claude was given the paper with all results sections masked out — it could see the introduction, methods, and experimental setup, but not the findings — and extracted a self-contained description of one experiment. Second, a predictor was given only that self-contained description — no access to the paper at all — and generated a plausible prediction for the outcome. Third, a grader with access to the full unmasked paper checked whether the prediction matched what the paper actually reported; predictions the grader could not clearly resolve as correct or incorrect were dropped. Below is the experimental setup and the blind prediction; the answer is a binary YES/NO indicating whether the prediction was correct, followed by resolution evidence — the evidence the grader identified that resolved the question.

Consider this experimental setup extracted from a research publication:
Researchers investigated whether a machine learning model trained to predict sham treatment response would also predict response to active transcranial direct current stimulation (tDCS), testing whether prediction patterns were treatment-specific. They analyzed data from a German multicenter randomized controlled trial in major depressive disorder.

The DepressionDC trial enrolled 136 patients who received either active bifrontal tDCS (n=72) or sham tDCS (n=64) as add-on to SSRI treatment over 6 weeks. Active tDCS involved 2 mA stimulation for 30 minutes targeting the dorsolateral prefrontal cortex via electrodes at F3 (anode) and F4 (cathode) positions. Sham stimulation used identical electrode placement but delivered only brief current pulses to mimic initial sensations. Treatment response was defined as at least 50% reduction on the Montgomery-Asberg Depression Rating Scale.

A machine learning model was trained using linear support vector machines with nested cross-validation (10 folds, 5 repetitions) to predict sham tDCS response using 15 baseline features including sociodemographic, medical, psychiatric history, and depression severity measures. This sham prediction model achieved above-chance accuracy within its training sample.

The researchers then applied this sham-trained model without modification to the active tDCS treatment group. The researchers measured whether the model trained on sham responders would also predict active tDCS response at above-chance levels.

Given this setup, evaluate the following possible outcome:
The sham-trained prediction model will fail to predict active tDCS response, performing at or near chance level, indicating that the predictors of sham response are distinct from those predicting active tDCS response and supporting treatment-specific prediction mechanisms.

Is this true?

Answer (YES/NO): YES